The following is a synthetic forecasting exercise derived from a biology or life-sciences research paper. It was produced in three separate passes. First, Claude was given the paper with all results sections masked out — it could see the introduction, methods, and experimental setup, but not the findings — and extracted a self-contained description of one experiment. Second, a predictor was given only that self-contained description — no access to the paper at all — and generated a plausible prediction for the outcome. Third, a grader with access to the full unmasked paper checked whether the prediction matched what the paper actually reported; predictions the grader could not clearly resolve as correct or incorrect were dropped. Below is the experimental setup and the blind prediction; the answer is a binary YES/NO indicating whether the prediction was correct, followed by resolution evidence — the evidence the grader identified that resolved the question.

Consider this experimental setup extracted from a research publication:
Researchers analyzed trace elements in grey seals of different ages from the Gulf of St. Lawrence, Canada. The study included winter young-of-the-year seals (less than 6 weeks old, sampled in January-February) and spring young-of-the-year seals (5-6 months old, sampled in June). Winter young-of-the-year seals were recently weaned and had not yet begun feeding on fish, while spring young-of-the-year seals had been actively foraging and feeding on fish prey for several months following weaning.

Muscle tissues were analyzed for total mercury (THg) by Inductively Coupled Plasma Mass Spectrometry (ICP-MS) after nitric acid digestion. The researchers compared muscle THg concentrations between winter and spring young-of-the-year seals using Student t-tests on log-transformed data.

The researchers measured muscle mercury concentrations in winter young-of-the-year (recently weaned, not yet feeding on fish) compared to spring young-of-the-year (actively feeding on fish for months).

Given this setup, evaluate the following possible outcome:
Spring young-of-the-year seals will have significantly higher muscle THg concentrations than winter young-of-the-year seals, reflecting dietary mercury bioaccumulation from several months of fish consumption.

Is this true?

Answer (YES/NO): YES